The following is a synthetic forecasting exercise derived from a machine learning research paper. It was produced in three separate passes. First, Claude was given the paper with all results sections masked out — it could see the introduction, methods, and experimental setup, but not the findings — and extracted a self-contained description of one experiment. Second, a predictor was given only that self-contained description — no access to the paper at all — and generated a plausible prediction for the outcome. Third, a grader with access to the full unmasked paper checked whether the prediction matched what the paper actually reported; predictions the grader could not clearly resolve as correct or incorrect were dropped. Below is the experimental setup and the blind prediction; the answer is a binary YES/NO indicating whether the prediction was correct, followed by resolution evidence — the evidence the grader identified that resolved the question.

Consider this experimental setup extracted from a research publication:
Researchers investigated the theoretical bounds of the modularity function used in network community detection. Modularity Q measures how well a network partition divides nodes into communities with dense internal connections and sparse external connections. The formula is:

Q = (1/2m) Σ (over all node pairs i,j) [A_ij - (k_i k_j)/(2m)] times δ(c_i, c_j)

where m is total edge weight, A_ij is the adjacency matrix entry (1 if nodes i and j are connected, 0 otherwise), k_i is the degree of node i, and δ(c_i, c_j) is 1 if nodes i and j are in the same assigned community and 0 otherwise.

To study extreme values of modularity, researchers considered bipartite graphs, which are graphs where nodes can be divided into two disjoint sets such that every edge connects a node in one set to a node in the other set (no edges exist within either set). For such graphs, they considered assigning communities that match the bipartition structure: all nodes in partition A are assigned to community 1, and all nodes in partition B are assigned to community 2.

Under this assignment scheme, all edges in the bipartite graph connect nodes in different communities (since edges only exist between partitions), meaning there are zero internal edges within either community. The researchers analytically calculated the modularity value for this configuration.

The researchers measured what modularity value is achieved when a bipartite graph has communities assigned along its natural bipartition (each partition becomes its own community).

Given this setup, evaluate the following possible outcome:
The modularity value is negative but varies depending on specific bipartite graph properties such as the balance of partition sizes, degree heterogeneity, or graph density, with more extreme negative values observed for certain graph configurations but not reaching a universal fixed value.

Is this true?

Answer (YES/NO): NO